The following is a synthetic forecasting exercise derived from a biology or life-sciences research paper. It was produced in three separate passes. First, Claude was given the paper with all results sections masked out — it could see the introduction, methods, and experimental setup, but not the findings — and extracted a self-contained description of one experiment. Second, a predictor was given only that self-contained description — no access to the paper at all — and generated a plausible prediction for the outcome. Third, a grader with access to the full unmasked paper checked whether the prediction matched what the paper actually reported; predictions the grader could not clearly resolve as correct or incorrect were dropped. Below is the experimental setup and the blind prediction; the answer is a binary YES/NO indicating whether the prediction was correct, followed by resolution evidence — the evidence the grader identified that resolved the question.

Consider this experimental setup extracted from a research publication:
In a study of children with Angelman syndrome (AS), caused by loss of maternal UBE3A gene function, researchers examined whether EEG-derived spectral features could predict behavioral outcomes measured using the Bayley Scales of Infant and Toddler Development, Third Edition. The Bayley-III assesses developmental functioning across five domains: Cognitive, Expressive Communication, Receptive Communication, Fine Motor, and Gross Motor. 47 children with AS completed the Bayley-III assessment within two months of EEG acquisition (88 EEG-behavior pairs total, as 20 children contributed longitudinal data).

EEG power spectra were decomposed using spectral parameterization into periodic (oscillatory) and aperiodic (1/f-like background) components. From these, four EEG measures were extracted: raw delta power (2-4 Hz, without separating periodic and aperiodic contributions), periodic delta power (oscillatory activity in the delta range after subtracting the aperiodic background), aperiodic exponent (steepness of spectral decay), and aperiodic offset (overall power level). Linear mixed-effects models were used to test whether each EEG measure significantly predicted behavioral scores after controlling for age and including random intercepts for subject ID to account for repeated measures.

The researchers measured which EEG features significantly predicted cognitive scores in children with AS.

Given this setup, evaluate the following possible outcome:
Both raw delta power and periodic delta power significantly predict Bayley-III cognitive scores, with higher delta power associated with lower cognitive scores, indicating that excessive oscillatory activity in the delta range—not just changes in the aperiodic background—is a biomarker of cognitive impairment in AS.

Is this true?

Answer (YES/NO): YES